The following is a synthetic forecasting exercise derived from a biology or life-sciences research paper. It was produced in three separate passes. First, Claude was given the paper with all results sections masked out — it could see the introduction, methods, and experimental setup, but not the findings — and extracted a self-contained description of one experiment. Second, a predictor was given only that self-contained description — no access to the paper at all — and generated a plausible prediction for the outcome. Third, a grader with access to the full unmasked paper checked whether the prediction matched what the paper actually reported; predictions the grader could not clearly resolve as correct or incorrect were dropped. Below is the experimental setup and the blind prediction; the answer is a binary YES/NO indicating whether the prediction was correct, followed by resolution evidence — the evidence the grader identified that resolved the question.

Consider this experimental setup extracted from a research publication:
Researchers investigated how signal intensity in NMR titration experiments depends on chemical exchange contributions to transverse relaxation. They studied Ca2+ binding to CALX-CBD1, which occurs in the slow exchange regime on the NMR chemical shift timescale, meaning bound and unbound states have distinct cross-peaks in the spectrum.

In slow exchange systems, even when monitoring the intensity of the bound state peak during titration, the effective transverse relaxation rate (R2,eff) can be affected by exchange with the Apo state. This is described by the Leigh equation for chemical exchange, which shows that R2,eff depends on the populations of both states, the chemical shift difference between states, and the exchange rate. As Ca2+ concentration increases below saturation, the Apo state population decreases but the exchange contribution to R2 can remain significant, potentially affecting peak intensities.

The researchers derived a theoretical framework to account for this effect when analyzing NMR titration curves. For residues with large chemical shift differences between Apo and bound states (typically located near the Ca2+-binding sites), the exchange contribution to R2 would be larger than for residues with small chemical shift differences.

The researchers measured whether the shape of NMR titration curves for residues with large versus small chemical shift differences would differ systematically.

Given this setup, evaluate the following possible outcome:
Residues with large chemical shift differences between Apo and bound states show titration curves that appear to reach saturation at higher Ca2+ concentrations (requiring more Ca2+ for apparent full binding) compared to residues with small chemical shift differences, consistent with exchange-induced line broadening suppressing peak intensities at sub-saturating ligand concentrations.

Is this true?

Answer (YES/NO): YES